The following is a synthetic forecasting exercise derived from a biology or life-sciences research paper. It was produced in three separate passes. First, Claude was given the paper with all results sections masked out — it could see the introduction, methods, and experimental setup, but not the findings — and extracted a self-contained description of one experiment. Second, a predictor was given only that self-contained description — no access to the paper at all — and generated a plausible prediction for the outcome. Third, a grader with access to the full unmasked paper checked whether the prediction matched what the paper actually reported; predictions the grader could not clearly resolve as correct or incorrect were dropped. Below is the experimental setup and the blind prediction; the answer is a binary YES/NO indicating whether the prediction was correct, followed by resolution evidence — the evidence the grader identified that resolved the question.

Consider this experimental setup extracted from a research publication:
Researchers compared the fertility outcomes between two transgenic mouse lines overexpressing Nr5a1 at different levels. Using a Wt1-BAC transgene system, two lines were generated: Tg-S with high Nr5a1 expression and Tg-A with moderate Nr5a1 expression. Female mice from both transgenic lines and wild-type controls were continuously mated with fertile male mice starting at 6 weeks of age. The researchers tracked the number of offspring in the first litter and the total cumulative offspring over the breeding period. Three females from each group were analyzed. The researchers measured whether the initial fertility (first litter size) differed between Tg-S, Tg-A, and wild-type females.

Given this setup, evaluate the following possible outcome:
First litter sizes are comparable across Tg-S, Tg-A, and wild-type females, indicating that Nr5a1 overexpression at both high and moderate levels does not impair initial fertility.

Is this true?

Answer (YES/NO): NO